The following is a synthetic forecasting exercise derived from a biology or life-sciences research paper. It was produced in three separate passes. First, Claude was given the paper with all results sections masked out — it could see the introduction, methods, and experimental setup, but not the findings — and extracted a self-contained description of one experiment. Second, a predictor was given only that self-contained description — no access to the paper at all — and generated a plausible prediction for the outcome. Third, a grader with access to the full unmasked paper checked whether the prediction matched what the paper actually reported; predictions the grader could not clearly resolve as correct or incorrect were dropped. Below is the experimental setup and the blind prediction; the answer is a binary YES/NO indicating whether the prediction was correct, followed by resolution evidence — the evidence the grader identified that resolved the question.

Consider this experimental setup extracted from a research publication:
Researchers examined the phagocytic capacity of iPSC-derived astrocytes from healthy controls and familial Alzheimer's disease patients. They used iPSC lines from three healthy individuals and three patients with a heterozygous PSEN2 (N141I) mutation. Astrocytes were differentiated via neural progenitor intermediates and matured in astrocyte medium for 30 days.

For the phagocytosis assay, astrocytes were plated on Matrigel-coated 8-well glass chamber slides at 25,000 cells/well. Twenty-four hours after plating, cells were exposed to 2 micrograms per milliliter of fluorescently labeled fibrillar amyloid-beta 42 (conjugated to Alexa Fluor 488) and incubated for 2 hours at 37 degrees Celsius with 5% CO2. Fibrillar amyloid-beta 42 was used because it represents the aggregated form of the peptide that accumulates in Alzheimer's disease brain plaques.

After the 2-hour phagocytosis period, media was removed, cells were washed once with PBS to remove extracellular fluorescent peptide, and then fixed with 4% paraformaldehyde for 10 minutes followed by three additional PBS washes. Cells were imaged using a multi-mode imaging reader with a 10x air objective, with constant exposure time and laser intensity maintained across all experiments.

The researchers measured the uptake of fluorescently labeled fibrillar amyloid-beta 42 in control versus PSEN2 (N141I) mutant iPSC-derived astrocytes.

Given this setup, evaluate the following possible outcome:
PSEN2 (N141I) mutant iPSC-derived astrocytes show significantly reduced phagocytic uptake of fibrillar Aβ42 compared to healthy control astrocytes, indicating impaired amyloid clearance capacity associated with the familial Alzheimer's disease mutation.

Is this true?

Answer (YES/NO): NO